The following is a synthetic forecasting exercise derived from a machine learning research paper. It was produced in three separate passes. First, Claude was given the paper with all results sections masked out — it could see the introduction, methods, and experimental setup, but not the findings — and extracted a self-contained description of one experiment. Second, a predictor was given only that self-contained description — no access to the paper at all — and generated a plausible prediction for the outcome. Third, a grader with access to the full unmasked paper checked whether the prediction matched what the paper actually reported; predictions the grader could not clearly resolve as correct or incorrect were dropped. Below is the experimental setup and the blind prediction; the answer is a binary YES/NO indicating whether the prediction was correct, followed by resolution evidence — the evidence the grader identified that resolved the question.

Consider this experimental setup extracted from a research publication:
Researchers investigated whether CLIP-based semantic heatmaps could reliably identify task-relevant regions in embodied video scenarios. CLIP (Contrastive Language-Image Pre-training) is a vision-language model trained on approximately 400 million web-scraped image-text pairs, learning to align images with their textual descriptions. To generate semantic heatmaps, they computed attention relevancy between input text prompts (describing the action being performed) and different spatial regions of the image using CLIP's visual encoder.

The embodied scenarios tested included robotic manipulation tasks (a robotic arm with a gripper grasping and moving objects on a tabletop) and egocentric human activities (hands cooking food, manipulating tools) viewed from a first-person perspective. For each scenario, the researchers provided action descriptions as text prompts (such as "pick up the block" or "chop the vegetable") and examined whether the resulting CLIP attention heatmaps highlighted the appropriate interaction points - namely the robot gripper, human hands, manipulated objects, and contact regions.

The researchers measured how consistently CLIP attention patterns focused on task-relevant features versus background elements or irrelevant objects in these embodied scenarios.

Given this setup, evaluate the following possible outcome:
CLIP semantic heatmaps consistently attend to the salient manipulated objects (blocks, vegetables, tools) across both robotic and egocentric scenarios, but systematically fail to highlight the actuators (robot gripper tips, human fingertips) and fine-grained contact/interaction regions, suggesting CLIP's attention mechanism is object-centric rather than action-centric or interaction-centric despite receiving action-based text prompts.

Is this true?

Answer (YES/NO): NO